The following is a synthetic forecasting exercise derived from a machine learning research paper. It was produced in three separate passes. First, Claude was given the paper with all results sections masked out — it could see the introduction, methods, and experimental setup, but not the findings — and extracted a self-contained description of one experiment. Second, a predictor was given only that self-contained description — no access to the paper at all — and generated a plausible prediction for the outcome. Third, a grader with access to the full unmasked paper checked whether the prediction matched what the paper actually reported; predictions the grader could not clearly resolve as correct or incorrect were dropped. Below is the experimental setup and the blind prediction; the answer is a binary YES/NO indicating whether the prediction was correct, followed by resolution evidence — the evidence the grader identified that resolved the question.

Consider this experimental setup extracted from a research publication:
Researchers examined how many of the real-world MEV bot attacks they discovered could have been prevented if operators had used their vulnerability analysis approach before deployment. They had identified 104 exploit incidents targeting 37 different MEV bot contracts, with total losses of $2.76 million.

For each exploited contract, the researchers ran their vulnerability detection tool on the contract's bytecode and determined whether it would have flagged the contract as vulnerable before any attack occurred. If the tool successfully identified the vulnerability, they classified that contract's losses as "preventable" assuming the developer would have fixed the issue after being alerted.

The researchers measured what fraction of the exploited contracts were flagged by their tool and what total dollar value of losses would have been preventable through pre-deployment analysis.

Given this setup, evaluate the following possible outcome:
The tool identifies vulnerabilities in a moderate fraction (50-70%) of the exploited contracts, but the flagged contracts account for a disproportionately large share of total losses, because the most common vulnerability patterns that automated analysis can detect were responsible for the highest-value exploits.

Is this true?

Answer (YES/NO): NO